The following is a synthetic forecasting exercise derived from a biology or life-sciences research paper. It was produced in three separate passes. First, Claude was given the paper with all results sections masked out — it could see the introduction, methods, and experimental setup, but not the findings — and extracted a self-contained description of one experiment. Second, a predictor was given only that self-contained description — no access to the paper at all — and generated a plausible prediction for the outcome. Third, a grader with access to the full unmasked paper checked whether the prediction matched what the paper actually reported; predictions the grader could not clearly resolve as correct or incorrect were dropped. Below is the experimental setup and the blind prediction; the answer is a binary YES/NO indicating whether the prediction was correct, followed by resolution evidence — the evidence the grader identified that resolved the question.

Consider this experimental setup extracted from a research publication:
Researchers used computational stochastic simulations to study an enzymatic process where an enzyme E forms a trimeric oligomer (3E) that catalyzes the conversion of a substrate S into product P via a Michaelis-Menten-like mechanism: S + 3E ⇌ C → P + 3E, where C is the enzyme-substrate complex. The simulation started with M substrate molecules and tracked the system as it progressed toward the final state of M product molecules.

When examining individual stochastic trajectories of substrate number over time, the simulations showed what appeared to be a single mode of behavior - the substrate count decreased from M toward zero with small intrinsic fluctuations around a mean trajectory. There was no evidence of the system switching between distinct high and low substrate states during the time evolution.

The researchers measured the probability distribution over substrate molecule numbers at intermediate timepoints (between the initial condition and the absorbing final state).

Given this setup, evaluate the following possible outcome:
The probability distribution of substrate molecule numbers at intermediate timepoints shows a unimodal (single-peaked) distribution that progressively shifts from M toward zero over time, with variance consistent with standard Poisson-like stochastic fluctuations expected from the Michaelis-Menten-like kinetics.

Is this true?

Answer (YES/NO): NO